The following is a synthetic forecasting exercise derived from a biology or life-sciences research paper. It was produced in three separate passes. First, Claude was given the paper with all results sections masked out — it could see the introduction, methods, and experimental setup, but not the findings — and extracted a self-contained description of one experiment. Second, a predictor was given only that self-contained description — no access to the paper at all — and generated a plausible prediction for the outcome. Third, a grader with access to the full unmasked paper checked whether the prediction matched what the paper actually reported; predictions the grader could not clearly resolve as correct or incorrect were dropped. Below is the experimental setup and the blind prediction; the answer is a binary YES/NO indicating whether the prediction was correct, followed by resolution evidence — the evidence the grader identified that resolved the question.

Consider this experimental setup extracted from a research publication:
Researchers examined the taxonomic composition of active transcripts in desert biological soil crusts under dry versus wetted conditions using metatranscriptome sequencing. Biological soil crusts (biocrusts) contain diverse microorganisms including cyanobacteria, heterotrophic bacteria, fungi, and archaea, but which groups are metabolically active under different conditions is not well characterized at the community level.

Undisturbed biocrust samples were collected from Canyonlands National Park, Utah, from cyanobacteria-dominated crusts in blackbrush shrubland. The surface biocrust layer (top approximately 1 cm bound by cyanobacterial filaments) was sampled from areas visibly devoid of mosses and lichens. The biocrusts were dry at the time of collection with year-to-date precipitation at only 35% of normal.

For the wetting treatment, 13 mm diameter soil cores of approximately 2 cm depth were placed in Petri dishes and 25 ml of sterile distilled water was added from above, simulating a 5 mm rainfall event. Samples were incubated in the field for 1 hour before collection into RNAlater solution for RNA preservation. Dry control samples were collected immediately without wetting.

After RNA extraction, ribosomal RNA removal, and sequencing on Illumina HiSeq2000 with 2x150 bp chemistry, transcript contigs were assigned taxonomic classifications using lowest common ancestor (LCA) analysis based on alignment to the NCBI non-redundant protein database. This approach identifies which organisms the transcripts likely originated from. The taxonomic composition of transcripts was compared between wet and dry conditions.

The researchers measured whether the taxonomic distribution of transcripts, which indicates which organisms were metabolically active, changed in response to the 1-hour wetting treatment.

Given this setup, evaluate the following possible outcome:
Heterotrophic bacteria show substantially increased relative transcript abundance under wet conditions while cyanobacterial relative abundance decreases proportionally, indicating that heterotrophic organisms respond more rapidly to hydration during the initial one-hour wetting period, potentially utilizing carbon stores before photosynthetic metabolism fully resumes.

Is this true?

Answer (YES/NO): NO